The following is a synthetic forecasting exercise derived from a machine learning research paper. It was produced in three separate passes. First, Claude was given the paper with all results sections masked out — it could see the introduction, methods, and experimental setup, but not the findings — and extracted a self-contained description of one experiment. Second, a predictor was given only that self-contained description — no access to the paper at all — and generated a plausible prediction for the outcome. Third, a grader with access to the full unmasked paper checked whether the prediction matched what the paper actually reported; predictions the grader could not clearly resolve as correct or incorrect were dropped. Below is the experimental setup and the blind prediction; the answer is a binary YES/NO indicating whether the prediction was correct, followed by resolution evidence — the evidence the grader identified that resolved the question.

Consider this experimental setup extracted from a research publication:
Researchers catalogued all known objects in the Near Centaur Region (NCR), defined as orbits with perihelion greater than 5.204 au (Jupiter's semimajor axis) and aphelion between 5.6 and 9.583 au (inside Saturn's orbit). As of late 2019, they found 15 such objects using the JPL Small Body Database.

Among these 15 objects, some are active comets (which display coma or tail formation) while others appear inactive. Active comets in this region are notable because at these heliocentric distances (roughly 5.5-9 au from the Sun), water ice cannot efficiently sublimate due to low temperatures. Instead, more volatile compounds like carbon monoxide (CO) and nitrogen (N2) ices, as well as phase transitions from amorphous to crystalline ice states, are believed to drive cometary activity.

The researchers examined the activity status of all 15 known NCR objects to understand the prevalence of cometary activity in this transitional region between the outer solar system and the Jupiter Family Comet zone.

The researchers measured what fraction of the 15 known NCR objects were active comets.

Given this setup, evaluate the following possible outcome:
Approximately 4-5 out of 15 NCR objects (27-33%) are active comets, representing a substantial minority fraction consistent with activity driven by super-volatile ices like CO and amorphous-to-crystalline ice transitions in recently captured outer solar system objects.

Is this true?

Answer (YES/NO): NO